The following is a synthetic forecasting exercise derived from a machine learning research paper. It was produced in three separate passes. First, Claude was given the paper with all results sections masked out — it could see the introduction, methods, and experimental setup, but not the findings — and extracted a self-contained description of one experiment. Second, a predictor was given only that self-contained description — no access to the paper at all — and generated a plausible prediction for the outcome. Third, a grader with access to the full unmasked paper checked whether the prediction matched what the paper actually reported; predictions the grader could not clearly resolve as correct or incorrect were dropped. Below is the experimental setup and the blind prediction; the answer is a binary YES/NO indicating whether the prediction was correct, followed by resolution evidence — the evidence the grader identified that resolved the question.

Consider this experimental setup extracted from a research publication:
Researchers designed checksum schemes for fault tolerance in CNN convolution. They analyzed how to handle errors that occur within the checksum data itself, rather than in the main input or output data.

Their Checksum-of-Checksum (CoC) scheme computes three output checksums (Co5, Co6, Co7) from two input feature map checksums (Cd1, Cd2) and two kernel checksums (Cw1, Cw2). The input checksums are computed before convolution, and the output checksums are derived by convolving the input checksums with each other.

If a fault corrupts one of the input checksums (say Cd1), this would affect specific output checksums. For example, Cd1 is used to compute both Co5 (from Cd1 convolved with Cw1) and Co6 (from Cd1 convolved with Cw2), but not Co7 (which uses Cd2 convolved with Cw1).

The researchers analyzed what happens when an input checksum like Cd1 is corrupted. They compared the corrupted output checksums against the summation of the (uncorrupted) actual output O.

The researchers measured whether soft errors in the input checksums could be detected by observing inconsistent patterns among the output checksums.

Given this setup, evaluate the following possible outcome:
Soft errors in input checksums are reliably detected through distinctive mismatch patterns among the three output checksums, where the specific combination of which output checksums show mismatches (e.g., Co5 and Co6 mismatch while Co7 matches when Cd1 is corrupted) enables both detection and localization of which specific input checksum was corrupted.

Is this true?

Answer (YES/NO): YES